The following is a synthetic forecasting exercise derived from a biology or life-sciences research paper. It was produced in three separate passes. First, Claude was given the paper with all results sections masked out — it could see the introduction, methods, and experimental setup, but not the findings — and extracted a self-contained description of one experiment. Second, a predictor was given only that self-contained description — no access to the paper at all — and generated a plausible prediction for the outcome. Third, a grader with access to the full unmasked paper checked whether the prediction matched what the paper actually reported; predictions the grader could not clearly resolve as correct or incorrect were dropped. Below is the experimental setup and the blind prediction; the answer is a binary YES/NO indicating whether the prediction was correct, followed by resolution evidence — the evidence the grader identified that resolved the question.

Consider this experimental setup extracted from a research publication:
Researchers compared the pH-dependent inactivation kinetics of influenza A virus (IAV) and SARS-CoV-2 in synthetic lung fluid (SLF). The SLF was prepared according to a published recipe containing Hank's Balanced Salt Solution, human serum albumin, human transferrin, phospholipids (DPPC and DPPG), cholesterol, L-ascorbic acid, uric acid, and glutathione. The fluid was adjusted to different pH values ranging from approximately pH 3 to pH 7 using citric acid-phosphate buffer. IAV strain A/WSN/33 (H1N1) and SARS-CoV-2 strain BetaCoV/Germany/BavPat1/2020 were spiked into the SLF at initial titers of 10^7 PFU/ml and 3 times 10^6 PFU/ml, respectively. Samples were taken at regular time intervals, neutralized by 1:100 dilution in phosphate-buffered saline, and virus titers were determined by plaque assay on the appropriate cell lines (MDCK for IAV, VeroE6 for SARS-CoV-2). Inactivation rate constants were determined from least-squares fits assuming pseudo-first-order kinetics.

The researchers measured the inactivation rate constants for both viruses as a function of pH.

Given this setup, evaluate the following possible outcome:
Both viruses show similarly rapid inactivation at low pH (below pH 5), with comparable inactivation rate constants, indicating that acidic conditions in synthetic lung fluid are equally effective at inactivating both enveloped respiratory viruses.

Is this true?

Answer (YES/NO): NO